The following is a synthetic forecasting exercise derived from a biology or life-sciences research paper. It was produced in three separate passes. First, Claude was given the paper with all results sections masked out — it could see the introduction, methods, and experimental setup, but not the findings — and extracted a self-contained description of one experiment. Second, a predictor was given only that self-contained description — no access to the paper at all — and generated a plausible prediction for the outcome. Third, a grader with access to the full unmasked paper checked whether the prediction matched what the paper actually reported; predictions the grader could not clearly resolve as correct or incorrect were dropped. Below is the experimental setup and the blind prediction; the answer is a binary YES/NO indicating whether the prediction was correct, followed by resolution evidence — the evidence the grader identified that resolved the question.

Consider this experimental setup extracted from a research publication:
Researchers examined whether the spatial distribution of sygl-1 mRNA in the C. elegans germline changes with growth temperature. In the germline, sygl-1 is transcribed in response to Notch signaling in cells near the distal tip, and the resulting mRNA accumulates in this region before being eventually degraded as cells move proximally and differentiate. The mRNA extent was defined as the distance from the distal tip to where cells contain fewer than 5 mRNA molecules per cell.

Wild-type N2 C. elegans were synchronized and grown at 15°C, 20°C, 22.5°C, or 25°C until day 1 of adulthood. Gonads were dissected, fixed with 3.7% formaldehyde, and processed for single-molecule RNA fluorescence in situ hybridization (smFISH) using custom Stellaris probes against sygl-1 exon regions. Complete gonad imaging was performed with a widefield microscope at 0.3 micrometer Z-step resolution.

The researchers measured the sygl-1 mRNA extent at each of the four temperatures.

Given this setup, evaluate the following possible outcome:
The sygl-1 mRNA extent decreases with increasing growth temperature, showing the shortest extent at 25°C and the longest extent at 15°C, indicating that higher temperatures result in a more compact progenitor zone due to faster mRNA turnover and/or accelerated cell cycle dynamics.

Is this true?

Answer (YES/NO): NO